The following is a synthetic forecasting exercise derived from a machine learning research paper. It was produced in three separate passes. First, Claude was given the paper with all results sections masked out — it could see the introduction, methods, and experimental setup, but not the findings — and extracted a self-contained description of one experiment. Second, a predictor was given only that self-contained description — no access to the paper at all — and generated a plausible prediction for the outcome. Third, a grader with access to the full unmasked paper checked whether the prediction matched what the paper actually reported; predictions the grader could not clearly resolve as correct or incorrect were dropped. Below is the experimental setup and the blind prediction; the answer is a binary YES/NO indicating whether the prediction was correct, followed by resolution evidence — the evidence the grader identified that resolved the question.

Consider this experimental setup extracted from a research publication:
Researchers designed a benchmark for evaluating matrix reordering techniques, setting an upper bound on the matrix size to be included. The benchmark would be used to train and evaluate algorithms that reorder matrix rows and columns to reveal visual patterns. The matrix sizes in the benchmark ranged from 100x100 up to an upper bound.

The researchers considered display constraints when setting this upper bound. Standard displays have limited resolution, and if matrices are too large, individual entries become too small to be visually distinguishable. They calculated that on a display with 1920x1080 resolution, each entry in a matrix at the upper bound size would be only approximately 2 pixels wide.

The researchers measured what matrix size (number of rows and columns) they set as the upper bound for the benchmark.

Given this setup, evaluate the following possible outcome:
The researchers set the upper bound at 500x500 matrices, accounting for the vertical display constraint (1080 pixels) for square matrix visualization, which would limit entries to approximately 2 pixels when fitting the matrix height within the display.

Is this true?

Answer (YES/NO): NO